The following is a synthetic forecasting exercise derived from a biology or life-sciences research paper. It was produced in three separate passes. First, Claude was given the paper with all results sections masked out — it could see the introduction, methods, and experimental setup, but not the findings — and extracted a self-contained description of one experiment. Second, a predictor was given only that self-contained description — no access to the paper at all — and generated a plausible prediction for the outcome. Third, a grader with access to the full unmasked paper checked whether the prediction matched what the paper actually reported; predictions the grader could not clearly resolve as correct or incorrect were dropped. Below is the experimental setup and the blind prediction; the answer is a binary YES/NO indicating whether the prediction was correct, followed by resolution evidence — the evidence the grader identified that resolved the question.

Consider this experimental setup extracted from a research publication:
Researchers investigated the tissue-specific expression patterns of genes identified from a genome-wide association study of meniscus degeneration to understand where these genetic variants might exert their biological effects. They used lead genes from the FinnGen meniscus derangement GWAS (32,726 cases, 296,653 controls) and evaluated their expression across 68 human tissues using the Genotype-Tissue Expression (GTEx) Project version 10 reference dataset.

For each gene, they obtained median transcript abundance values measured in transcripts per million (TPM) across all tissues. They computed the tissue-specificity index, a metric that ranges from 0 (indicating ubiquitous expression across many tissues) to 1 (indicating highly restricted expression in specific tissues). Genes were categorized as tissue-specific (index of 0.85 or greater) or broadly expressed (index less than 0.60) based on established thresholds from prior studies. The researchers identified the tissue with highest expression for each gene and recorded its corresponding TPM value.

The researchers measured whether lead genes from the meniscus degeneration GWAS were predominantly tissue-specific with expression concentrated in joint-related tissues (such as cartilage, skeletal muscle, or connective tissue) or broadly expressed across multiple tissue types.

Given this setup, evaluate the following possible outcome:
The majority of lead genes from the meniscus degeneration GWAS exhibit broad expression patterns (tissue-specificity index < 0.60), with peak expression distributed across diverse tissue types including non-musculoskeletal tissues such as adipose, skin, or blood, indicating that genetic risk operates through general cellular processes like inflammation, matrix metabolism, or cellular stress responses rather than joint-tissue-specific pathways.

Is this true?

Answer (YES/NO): NO